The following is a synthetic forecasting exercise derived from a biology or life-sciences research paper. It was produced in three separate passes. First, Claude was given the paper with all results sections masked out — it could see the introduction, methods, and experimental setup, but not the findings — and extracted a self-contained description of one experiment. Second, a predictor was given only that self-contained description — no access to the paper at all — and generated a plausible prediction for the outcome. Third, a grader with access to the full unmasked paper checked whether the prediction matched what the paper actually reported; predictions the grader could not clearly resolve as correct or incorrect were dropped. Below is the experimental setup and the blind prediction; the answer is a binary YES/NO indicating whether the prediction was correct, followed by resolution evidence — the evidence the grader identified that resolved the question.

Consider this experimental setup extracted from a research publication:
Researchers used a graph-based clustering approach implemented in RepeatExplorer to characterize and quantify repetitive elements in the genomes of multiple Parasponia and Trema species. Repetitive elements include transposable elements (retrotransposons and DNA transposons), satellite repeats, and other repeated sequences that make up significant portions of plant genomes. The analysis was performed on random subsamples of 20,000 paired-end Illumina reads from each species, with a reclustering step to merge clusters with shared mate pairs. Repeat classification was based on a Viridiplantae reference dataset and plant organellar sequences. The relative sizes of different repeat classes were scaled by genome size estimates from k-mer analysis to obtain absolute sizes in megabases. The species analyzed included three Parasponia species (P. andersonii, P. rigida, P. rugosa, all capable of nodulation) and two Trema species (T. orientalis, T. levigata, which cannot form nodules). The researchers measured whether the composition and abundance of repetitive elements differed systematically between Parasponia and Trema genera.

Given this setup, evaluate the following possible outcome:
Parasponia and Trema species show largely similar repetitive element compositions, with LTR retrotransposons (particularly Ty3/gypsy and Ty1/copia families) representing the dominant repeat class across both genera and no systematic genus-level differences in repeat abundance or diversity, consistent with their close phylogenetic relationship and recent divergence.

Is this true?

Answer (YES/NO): NO